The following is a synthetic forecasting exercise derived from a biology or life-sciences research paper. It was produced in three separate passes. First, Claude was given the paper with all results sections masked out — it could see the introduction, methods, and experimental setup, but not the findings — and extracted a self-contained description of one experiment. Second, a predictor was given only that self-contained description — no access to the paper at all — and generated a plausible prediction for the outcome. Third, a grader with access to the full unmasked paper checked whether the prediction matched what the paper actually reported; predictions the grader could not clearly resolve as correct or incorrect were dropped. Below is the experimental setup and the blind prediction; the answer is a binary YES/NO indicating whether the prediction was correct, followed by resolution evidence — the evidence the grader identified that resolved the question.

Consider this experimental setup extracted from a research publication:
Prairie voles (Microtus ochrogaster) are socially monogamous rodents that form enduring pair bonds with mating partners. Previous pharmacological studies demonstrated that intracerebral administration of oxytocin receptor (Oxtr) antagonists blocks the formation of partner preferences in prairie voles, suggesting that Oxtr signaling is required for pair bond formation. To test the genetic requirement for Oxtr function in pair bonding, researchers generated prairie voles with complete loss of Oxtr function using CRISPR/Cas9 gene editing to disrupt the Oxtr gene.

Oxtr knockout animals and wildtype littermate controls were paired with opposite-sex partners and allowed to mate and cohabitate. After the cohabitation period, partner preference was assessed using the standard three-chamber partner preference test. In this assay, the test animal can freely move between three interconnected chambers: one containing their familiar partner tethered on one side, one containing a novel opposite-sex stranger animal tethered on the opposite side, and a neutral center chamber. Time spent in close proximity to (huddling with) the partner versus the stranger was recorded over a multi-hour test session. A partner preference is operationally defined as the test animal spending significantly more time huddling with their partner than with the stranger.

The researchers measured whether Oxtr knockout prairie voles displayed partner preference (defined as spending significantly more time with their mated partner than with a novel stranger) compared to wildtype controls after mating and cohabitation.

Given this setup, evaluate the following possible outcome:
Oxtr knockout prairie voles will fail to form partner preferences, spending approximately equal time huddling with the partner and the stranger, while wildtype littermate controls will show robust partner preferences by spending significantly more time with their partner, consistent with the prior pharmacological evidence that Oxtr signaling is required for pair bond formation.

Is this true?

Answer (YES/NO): NO